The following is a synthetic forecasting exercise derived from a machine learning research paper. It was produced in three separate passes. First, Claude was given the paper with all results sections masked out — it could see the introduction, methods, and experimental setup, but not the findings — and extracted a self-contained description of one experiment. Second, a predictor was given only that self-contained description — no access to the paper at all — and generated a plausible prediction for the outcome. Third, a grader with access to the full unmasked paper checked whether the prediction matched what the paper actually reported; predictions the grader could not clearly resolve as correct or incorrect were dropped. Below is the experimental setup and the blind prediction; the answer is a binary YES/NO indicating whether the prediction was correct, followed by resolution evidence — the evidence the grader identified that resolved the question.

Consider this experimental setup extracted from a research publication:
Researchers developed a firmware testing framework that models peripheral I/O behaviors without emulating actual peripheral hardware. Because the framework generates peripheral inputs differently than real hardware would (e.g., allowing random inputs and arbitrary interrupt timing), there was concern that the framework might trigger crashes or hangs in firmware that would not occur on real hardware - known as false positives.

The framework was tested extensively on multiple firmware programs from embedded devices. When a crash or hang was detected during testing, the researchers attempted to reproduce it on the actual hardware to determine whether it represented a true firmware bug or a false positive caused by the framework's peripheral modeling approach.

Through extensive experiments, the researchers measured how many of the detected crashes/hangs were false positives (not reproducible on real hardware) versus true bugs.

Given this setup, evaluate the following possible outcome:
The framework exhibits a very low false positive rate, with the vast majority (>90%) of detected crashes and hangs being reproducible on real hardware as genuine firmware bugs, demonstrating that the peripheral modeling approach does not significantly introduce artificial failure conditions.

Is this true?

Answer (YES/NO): NO